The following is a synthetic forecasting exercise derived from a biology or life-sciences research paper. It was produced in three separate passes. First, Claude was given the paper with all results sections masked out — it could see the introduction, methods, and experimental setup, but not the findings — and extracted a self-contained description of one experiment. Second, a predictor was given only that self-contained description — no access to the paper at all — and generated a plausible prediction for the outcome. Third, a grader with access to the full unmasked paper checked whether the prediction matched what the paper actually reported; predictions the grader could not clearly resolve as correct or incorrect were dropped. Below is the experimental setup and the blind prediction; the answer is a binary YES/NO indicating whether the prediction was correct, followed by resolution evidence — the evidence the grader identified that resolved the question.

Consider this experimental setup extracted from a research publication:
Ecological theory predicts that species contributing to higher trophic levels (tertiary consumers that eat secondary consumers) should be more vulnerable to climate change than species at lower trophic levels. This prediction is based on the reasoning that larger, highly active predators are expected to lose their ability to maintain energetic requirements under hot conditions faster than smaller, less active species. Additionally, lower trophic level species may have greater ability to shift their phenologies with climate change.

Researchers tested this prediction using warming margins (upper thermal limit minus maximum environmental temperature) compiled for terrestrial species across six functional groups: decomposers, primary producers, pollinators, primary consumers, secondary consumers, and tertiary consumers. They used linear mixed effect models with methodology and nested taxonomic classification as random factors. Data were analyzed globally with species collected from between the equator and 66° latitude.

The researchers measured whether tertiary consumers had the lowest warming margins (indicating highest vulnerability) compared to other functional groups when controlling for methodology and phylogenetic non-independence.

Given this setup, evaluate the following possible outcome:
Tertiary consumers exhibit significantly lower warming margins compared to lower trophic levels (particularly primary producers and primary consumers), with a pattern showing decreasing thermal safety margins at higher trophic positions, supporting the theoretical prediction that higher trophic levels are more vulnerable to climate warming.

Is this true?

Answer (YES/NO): YES